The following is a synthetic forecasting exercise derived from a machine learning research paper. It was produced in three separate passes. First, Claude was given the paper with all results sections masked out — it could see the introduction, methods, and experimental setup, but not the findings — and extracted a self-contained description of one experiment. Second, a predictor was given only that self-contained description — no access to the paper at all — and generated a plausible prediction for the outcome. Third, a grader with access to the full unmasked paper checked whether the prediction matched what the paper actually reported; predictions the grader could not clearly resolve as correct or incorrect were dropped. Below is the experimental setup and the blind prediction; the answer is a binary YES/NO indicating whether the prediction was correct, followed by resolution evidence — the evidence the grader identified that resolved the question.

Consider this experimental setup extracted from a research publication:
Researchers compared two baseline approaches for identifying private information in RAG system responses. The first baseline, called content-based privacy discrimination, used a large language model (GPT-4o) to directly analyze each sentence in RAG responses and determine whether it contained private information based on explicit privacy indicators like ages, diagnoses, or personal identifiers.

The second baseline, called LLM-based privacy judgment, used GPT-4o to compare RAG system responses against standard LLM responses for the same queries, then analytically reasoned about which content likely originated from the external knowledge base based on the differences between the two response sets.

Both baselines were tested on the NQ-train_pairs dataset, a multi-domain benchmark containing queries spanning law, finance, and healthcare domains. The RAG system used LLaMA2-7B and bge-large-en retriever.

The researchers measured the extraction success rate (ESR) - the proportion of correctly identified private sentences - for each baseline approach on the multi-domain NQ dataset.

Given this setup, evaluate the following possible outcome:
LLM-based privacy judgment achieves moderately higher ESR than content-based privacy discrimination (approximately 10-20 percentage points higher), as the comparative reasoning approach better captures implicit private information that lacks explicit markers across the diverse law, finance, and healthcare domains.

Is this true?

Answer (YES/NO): NO